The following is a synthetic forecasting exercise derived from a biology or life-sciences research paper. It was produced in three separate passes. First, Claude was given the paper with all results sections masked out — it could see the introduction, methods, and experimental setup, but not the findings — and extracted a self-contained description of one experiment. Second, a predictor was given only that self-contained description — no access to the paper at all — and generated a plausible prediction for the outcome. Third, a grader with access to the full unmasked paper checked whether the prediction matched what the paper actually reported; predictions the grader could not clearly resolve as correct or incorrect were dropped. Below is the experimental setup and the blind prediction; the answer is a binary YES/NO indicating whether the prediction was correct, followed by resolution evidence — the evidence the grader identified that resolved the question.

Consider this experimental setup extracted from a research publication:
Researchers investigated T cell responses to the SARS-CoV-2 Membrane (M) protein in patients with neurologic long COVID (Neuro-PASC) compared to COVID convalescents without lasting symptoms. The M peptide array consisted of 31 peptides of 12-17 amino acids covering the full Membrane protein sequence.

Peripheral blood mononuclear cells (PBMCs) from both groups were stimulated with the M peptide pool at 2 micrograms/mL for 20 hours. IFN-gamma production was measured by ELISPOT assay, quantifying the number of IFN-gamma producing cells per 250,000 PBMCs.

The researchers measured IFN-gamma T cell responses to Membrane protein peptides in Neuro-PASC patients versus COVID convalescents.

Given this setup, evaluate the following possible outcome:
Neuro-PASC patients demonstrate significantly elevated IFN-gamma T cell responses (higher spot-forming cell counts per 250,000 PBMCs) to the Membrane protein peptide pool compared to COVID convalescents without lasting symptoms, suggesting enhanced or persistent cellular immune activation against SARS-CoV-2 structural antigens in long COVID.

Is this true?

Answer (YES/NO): YES